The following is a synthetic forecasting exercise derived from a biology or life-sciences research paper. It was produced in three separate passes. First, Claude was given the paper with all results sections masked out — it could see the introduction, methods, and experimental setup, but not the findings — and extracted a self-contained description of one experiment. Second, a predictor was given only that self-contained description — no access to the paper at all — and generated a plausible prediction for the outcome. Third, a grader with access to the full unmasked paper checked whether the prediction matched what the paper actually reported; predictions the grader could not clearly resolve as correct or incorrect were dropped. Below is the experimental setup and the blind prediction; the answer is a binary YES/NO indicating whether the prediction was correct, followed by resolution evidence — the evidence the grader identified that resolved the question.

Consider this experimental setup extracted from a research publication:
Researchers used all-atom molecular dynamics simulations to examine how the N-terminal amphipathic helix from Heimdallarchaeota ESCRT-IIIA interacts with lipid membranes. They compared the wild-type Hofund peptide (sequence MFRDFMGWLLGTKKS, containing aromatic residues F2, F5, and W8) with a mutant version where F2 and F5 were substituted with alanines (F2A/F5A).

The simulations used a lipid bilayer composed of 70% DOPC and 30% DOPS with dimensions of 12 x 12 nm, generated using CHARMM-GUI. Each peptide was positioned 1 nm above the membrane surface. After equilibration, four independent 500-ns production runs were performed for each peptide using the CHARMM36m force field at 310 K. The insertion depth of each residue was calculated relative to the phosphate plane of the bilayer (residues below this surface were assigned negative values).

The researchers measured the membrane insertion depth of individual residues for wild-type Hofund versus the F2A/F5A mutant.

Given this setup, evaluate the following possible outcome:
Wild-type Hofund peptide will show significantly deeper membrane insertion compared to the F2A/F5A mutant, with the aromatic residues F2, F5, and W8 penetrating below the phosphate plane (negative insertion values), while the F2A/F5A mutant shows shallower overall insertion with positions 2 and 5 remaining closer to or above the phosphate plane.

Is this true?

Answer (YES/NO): YES